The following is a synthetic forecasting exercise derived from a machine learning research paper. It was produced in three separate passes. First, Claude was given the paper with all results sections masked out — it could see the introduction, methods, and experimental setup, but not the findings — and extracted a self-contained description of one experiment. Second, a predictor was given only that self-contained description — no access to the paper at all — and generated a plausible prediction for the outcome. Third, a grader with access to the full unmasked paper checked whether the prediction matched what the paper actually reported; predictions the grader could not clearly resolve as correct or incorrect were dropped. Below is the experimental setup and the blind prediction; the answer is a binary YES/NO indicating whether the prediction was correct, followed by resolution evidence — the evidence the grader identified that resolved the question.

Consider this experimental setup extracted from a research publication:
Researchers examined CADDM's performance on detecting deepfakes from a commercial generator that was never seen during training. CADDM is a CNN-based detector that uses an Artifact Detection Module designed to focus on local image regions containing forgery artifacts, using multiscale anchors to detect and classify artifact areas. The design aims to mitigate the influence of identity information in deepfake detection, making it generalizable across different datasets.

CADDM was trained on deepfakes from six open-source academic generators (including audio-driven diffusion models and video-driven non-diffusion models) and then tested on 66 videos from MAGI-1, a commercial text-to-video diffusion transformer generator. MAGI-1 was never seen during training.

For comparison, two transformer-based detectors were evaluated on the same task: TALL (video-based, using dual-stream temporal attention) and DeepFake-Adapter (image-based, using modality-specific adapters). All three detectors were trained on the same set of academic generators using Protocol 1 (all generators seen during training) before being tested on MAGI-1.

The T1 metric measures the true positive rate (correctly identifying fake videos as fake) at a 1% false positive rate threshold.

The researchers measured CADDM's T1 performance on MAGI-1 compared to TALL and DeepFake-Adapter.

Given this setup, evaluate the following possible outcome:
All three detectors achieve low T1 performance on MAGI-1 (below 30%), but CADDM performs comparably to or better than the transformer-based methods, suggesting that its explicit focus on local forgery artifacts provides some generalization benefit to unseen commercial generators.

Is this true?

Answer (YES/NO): NO